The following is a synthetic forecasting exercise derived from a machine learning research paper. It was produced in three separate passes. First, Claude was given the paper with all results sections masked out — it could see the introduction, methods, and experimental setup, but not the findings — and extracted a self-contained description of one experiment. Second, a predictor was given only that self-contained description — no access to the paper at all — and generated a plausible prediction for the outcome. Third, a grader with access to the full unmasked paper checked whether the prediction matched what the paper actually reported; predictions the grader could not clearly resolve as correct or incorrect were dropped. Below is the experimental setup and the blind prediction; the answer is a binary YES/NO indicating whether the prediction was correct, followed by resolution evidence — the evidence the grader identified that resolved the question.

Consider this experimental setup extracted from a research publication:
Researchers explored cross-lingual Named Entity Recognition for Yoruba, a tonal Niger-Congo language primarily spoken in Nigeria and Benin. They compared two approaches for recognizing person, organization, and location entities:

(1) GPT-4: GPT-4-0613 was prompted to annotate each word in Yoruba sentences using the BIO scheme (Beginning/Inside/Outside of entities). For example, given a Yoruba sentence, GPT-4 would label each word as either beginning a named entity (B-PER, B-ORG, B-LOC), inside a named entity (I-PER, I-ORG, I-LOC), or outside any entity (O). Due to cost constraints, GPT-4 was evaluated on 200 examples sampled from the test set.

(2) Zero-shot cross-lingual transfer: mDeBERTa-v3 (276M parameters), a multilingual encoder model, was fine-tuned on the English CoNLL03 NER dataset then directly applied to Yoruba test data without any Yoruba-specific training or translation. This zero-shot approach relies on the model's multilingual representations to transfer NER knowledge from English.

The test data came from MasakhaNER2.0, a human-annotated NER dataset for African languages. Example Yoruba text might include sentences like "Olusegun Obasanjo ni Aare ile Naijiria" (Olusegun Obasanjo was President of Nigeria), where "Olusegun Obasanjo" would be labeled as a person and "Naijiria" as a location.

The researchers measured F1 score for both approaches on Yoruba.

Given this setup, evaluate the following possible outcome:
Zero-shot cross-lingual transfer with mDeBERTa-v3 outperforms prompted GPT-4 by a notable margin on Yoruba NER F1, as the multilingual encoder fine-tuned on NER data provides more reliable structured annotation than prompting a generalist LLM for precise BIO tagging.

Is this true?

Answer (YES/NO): NO